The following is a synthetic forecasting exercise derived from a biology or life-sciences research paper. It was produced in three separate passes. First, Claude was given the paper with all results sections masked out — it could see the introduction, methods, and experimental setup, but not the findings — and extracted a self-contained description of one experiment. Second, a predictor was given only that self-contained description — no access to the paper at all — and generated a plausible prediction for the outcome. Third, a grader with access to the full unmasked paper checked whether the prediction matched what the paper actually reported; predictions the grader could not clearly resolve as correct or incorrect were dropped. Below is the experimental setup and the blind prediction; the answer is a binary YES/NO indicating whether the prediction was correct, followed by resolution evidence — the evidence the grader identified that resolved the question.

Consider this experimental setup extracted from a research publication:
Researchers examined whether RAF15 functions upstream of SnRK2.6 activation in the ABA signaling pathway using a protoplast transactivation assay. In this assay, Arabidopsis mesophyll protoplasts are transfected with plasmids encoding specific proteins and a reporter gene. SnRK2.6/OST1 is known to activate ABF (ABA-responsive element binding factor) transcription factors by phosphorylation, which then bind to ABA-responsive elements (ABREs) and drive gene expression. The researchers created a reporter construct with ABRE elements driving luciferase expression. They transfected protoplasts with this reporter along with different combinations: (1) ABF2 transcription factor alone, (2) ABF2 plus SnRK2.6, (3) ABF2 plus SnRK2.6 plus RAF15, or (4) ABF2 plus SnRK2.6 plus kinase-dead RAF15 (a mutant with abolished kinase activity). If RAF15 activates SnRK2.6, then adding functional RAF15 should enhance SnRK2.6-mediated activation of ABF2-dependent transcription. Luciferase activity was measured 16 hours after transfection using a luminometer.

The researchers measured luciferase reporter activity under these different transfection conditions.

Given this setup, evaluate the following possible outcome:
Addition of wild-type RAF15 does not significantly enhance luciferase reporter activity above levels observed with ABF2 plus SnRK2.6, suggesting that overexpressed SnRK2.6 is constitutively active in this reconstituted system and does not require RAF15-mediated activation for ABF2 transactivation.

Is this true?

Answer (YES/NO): NO